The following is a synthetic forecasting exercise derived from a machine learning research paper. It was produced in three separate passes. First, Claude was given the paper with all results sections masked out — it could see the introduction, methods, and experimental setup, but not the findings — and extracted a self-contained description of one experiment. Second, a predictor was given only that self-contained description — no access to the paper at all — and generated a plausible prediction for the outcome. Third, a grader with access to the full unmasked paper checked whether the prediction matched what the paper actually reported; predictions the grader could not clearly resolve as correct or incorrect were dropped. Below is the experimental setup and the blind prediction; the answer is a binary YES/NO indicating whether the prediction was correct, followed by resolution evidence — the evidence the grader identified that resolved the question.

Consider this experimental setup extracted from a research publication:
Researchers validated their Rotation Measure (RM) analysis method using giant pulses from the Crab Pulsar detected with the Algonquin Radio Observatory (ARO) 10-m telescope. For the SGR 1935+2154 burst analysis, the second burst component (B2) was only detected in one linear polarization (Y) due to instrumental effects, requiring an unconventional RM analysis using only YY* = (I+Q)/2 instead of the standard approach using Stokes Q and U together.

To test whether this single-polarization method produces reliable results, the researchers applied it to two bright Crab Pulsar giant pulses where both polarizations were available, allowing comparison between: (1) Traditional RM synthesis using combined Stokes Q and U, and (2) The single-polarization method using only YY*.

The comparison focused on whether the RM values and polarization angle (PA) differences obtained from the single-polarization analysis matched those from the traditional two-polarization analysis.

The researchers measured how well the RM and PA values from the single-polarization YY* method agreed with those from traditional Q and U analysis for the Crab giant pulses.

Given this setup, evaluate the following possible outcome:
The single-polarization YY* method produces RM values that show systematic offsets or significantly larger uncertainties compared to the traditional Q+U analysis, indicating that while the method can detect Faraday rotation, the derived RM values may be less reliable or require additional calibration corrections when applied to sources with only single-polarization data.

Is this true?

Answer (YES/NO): NO